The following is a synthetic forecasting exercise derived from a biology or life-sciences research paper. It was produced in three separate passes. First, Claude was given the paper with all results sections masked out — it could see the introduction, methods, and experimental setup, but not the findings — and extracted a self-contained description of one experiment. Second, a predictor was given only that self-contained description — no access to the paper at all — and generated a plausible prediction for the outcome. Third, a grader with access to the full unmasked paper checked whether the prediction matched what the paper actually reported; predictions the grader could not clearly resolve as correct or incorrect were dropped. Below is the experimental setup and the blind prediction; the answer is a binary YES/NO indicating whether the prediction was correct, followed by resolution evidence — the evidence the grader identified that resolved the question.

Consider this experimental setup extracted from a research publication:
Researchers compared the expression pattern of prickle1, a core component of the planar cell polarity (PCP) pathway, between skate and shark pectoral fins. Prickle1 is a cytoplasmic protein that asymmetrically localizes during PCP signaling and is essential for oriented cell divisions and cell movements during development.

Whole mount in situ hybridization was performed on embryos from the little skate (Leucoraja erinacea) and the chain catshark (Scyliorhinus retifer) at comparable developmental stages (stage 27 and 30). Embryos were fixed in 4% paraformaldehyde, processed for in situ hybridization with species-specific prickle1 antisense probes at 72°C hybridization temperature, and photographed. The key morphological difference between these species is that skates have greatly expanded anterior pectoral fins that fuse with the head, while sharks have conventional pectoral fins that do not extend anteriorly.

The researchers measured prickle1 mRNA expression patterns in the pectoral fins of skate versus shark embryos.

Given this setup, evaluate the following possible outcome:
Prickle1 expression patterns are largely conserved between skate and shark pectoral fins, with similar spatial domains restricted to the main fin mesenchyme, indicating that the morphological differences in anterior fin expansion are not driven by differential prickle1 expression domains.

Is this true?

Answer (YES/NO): NO